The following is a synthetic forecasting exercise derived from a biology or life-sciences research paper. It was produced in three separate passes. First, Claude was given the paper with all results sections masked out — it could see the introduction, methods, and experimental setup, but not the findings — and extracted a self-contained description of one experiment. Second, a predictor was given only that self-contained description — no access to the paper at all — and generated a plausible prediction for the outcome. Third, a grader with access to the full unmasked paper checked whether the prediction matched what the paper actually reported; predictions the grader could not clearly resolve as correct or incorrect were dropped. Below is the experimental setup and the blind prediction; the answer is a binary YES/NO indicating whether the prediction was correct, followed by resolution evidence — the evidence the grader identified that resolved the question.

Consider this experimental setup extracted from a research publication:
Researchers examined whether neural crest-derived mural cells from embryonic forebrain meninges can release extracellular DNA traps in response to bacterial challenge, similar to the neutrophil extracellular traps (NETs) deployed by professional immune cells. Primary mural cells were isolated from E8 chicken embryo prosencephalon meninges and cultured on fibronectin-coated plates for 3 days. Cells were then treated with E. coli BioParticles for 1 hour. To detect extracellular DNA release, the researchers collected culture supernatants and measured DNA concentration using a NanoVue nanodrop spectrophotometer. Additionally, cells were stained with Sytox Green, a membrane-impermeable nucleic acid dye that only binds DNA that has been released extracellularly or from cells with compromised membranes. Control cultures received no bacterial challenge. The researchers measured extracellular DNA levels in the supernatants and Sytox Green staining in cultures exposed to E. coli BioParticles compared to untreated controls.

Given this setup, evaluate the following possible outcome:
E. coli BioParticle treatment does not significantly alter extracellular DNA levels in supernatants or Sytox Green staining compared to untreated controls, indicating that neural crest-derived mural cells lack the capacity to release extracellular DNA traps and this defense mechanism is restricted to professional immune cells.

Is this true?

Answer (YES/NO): NO